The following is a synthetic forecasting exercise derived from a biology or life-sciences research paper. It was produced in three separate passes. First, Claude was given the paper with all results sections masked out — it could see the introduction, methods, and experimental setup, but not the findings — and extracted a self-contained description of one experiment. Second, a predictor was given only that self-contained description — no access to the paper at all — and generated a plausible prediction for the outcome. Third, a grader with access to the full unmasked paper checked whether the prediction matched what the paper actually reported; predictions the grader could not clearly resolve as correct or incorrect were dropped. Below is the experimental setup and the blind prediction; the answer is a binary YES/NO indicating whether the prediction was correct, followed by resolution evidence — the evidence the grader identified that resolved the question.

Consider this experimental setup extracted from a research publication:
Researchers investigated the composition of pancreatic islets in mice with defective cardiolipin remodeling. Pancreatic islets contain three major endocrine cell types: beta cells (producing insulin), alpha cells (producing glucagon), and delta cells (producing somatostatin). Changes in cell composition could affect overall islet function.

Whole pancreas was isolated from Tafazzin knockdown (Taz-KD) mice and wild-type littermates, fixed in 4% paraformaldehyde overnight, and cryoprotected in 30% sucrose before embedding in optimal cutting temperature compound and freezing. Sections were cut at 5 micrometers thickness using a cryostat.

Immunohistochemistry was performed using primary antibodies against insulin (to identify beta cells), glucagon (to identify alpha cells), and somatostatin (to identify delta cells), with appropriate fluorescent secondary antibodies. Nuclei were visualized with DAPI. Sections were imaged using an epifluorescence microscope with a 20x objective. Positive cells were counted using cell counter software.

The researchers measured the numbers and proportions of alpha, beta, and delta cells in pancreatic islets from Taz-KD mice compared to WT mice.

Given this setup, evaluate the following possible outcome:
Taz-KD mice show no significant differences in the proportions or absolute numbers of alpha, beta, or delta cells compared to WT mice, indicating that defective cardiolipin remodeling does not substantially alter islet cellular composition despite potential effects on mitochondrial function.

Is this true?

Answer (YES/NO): NO